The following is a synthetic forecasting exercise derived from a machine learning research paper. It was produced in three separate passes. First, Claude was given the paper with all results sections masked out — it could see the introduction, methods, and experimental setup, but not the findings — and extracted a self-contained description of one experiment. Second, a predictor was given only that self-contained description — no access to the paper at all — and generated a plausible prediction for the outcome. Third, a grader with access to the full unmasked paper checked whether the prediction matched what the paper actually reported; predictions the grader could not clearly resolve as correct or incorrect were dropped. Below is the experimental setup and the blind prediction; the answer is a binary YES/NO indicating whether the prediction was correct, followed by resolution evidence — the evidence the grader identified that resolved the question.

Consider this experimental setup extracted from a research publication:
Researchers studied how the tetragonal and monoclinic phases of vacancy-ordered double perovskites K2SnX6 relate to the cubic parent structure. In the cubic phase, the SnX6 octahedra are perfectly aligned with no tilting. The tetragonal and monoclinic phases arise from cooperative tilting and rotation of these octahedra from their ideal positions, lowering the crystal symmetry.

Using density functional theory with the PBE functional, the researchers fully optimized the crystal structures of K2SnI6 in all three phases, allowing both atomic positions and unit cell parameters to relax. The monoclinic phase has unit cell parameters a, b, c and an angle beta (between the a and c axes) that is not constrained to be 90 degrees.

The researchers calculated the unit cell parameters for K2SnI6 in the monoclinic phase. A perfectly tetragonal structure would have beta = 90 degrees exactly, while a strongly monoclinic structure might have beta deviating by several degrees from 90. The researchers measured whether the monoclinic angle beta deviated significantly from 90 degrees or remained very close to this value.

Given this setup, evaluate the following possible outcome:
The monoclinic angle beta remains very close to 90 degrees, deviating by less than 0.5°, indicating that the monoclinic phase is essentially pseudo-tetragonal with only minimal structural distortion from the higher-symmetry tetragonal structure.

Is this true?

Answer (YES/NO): YES